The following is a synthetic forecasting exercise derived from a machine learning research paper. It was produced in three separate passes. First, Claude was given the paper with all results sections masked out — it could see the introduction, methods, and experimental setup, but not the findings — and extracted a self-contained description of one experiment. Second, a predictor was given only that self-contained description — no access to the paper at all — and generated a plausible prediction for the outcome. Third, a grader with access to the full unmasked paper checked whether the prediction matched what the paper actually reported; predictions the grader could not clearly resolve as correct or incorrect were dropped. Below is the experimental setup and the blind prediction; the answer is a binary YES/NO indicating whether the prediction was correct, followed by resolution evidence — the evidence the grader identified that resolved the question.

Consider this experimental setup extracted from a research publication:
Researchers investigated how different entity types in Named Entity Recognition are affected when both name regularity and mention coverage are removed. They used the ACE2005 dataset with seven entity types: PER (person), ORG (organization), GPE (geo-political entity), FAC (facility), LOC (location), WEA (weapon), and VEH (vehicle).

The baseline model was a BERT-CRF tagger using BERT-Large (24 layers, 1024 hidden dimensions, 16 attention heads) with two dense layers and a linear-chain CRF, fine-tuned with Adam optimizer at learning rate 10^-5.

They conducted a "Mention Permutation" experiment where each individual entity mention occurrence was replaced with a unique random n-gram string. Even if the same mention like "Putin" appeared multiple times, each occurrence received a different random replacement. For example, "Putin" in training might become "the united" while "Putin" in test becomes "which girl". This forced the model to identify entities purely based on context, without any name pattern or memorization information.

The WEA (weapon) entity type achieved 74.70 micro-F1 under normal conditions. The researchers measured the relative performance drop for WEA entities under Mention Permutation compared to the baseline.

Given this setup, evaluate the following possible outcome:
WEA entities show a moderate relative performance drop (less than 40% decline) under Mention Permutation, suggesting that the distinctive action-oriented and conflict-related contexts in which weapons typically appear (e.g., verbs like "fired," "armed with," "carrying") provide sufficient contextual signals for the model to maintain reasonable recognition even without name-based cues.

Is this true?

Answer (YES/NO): NO